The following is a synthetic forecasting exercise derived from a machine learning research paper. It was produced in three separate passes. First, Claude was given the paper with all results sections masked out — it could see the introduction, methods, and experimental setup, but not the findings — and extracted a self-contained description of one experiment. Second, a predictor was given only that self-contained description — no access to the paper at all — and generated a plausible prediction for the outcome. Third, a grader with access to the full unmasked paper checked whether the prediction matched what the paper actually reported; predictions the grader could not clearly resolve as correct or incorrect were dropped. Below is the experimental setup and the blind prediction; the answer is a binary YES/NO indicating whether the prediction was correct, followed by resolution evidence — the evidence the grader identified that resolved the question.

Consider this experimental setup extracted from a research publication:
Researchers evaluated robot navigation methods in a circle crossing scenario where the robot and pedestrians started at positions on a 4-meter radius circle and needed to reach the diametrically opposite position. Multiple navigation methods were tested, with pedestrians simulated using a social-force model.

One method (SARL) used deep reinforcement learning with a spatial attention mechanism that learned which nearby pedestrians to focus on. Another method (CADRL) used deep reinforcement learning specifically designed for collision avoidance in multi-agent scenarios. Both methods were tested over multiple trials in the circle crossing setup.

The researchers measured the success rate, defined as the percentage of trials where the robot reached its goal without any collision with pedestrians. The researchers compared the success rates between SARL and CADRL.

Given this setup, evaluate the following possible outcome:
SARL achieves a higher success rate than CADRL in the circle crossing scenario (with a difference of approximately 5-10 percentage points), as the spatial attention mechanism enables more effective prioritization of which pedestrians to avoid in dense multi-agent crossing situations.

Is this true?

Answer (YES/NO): YES